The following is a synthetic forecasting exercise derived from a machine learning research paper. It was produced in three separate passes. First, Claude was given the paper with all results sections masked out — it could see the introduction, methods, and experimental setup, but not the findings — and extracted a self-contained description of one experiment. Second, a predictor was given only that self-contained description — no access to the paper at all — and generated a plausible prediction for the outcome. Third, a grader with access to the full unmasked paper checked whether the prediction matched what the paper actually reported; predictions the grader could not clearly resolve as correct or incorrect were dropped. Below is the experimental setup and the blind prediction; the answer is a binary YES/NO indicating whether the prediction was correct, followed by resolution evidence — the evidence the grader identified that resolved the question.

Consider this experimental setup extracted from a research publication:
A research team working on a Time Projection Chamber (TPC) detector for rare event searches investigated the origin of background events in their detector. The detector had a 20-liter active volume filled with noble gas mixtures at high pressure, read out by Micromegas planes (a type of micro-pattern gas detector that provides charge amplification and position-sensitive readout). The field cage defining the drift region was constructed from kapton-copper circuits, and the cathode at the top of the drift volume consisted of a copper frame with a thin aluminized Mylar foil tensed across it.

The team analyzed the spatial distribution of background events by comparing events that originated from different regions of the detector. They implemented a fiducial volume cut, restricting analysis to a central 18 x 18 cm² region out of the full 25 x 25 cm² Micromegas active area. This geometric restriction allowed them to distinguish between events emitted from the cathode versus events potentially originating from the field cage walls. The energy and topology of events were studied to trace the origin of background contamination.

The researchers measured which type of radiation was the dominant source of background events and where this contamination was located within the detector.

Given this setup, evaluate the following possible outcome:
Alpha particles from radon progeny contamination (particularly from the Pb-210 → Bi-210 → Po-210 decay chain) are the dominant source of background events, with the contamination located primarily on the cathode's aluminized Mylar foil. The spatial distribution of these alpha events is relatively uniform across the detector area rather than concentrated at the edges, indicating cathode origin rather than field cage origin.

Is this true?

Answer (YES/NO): NO